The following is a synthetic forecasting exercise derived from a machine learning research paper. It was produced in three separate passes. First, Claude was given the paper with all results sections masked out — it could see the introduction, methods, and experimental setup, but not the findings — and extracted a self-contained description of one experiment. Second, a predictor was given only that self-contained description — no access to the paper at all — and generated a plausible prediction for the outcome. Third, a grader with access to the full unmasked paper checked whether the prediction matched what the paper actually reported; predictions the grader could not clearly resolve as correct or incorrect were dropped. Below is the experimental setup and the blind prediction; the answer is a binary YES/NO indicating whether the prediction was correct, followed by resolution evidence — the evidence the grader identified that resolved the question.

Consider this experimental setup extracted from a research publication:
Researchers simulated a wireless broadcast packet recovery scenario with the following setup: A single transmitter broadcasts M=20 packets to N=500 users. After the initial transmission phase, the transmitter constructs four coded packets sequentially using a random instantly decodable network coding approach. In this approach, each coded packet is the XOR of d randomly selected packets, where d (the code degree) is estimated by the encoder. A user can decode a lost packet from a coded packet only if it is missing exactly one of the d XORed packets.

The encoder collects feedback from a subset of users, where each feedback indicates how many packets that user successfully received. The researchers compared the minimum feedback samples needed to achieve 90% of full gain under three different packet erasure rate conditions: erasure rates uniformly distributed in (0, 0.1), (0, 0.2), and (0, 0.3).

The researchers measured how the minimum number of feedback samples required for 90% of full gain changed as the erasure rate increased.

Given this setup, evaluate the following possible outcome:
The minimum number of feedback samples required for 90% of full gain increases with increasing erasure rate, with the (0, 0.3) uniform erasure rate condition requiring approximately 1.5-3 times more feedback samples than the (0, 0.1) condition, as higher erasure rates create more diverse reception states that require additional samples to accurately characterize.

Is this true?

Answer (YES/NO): NO